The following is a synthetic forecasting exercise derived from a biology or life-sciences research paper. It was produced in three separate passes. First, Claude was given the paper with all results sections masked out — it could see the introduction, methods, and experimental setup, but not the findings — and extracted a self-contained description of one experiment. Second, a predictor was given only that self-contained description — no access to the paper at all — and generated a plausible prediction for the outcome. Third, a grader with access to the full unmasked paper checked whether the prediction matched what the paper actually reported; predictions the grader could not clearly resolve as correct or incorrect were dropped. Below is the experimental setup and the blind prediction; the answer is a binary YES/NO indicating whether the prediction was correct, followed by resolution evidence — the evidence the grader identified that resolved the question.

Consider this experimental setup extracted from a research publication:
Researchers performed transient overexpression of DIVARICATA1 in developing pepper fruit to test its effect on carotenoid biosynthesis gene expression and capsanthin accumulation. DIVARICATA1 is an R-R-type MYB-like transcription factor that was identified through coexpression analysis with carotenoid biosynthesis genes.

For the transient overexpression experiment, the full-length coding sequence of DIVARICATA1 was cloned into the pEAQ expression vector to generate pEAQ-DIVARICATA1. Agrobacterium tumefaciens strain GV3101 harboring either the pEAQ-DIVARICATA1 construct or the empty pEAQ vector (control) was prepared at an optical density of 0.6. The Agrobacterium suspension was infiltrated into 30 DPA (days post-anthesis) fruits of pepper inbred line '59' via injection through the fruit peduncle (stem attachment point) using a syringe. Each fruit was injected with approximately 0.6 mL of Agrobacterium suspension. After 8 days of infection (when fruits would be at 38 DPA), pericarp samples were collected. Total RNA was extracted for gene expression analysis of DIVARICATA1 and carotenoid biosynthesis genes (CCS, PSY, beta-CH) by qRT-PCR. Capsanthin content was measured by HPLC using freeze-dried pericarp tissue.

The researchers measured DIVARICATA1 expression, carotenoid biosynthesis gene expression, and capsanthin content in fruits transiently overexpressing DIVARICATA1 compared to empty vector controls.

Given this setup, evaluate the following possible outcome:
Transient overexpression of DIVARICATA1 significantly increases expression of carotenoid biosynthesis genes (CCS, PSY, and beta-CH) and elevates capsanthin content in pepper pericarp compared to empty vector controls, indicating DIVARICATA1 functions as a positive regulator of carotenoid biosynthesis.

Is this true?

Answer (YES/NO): YES